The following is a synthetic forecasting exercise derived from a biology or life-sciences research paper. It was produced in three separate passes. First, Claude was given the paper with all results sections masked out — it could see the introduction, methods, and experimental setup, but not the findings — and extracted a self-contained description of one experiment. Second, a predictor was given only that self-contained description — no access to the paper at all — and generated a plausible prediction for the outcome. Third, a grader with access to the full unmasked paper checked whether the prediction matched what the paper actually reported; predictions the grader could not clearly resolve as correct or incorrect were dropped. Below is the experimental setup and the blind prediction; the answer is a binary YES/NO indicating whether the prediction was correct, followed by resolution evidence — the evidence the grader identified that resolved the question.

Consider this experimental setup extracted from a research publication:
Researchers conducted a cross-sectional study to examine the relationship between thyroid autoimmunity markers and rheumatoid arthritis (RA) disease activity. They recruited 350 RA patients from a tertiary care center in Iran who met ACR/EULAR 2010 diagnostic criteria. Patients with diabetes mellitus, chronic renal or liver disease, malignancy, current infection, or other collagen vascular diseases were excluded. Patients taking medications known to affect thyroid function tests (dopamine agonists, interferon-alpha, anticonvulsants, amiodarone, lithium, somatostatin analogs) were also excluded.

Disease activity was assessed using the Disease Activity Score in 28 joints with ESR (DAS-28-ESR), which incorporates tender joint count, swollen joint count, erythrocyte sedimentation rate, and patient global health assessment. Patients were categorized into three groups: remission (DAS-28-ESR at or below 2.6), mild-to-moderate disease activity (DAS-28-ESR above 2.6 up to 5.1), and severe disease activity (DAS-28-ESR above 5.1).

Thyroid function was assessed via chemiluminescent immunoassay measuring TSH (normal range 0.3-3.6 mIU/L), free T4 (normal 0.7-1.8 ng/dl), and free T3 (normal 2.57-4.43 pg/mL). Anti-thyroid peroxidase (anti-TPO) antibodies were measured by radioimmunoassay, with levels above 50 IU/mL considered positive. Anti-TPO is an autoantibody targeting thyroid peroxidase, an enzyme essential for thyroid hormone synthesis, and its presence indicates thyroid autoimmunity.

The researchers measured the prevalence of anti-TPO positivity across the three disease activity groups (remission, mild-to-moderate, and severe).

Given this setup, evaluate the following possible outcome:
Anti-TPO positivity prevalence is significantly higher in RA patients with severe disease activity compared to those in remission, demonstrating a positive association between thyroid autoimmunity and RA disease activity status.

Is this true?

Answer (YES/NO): YES